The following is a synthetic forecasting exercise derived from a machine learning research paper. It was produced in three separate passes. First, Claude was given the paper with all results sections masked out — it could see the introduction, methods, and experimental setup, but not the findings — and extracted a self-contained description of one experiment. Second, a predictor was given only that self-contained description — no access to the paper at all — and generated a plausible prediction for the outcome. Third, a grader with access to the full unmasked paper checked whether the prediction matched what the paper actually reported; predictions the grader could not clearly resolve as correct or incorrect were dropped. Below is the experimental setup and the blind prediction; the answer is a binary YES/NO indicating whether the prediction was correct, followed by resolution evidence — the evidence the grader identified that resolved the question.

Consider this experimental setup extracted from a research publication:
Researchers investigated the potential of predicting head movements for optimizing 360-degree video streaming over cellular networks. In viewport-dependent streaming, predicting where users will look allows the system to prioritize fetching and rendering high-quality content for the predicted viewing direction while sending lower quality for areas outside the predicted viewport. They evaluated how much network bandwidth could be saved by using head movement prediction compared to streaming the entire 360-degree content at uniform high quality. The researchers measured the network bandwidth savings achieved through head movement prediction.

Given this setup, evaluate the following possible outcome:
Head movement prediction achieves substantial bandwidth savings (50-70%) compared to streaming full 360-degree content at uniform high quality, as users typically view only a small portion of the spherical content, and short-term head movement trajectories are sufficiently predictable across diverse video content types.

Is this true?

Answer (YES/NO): NO